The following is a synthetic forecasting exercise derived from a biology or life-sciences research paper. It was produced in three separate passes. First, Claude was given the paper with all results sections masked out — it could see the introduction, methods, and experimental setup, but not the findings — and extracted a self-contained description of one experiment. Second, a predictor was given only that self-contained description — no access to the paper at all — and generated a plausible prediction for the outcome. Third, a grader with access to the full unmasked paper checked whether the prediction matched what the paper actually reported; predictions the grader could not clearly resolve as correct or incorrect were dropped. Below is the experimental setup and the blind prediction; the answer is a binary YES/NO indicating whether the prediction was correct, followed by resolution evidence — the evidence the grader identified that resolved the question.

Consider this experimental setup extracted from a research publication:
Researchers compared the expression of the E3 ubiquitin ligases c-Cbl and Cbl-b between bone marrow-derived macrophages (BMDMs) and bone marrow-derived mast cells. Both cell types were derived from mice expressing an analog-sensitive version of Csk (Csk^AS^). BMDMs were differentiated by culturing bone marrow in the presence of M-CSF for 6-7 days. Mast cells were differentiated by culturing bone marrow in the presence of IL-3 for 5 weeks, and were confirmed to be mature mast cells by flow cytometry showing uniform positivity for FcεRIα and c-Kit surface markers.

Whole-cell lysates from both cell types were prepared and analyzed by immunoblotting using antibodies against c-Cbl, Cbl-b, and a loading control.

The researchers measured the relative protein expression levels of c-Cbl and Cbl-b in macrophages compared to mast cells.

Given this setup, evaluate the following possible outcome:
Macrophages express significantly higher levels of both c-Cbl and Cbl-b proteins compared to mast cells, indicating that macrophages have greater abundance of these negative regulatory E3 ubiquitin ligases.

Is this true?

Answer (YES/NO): NO